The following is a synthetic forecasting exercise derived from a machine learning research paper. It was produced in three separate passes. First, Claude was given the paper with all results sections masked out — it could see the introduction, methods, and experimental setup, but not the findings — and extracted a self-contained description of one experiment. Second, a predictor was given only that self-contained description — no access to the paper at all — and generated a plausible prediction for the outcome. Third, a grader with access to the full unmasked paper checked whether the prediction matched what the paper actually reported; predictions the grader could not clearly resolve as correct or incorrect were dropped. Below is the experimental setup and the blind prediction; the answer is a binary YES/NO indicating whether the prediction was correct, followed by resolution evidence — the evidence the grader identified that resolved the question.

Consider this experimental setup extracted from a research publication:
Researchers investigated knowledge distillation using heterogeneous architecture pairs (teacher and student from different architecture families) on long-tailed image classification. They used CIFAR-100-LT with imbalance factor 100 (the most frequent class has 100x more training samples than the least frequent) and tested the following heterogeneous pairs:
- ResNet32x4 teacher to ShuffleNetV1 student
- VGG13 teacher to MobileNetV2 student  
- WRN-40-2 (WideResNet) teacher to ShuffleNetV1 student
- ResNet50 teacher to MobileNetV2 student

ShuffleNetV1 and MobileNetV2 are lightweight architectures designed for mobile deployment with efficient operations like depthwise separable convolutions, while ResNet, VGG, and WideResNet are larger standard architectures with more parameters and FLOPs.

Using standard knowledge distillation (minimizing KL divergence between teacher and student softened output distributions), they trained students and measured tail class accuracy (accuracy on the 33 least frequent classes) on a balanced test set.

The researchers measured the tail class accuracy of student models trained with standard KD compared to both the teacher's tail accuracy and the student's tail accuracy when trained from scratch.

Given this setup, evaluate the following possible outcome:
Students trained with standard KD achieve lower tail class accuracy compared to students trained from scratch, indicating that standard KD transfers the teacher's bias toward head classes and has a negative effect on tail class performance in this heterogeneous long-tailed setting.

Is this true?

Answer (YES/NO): NO